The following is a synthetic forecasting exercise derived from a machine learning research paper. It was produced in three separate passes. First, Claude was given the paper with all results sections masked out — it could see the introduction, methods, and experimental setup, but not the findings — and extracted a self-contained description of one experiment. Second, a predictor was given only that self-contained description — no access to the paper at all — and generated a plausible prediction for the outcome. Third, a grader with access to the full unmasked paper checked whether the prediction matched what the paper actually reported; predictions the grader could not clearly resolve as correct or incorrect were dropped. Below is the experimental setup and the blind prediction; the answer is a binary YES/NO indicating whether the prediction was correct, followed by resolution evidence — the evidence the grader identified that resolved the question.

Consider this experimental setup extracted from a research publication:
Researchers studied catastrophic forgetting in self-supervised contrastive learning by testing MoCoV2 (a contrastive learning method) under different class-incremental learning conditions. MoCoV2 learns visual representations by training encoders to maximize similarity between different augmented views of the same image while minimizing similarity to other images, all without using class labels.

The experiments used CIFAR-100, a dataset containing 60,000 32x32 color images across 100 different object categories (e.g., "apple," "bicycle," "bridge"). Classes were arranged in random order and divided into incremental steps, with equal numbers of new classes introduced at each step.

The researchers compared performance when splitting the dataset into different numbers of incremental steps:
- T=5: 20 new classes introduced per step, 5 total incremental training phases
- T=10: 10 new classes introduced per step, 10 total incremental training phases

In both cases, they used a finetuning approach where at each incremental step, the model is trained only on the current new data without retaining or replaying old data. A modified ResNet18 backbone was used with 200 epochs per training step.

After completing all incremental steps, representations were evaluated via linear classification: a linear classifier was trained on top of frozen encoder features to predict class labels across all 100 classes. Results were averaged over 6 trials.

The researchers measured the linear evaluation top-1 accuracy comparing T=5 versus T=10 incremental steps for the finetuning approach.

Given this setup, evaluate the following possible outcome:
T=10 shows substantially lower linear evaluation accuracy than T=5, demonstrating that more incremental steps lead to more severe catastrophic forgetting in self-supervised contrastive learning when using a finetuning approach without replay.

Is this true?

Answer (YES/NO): YES